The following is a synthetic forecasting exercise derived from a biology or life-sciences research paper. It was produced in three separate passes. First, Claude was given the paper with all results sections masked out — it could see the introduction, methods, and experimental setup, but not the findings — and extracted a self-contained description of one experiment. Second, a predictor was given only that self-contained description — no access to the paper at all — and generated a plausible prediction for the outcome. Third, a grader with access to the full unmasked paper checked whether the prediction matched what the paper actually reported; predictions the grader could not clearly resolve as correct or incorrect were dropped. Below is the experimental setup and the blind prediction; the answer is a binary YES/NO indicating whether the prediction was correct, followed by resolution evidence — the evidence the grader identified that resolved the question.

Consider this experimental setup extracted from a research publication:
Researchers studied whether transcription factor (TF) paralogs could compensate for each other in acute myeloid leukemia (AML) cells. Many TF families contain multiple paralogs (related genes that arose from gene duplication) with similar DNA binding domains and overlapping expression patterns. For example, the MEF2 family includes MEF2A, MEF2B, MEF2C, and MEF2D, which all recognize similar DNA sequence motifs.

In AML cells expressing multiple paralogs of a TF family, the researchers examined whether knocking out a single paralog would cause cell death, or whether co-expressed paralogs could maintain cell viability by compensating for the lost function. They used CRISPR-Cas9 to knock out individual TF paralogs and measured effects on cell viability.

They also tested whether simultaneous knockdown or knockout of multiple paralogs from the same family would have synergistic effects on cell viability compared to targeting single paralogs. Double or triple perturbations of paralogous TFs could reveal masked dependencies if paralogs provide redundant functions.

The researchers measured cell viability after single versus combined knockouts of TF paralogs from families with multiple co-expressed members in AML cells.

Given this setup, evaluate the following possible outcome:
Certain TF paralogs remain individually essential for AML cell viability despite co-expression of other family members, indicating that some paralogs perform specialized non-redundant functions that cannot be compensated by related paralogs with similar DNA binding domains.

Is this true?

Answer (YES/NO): NO